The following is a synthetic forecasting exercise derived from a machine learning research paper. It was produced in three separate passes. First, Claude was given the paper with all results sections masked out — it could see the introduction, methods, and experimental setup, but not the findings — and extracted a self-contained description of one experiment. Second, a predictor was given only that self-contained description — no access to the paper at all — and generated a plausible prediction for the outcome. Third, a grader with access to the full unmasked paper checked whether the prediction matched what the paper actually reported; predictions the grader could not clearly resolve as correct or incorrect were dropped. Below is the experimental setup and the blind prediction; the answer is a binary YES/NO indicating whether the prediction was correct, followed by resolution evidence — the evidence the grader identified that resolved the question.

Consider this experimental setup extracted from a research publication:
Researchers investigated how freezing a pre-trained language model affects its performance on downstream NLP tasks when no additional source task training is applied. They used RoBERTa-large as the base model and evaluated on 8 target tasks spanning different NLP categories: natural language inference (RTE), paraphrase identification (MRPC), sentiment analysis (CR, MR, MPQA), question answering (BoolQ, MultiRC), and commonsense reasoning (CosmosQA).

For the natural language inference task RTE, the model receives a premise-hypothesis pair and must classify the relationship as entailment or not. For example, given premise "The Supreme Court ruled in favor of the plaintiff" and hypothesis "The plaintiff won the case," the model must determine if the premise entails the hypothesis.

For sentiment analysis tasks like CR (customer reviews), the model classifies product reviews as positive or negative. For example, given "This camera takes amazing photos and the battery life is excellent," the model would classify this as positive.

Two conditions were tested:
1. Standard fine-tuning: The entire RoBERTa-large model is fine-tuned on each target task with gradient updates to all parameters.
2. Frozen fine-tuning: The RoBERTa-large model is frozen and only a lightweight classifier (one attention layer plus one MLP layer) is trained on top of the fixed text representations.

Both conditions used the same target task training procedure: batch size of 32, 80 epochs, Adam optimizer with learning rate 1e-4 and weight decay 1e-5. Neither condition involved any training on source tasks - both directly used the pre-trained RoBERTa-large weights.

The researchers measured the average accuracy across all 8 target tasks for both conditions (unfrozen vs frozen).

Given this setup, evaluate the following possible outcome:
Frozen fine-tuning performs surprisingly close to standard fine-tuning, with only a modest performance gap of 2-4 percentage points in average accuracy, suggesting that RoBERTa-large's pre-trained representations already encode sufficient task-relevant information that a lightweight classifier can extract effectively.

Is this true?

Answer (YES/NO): NO